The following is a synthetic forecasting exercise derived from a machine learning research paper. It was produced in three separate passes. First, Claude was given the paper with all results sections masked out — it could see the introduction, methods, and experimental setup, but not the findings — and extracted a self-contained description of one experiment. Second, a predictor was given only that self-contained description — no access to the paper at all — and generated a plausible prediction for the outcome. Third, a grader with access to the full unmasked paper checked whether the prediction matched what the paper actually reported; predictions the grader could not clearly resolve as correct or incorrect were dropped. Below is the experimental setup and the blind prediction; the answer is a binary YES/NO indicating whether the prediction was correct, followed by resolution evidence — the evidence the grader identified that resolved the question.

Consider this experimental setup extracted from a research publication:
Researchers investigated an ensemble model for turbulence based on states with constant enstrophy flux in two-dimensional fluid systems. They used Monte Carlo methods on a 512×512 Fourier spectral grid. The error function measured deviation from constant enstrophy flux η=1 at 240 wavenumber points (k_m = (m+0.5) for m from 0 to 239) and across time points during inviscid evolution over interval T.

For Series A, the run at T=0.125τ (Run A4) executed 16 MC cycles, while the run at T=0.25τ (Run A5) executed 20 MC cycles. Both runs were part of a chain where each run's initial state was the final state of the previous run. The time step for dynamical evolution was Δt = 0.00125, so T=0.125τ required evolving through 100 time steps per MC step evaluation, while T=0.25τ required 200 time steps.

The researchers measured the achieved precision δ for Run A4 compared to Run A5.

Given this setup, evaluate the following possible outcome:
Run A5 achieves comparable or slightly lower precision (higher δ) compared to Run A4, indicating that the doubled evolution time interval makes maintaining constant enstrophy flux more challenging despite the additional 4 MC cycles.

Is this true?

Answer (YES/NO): NO